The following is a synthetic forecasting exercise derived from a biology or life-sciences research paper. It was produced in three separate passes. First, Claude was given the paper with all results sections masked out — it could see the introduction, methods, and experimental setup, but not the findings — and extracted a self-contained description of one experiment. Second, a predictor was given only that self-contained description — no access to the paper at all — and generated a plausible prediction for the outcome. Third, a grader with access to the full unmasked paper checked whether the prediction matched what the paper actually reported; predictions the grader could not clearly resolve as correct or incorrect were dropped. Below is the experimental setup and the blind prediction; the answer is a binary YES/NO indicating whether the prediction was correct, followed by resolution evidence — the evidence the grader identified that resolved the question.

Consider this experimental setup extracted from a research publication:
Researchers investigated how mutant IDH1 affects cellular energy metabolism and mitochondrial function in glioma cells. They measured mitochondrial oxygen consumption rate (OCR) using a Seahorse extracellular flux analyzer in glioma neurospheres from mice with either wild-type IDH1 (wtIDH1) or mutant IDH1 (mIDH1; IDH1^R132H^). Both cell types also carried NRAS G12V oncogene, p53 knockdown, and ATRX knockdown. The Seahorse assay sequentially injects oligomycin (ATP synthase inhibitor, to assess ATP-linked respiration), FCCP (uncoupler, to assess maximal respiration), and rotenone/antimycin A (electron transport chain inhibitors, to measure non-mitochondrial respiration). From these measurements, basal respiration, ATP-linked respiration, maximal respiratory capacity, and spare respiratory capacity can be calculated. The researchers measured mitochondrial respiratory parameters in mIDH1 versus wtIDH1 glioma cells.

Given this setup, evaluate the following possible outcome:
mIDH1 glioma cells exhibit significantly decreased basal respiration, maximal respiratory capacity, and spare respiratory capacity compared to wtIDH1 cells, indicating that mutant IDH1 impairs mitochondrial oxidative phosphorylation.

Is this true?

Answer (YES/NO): YES